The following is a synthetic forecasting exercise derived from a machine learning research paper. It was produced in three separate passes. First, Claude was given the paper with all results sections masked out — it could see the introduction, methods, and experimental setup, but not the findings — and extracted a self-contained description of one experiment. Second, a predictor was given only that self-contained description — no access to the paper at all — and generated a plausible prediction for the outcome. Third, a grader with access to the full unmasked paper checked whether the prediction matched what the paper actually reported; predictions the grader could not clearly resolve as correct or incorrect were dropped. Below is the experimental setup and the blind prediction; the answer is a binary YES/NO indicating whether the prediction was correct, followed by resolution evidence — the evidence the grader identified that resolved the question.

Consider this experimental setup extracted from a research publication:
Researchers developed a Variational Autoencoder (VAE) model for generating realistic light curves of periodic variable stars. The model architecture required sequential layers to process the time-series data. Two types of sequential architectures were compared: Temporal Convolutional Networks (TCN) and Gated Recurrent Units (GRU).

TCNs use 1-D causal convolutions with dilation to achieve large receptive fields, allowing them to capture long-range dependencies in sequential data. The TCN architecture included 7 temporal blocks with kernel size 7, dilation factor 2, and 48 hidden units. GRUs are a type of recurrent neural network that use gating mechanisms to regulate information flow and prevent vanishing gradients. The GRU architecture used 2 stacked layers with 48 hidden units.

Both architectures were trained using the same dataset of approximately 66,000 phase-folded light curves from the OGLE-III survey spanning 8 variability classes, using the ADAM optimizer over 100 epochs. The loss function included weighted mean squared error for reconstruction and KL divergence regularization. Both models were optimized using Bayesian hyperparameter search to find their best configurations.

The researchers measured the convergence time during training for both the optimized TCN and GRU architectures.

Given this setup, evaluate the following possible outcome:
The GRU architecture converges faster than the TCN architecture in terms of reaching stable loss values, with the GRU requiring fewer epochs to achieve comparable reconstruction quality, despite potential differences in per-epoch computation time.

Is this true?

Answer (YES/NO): NO